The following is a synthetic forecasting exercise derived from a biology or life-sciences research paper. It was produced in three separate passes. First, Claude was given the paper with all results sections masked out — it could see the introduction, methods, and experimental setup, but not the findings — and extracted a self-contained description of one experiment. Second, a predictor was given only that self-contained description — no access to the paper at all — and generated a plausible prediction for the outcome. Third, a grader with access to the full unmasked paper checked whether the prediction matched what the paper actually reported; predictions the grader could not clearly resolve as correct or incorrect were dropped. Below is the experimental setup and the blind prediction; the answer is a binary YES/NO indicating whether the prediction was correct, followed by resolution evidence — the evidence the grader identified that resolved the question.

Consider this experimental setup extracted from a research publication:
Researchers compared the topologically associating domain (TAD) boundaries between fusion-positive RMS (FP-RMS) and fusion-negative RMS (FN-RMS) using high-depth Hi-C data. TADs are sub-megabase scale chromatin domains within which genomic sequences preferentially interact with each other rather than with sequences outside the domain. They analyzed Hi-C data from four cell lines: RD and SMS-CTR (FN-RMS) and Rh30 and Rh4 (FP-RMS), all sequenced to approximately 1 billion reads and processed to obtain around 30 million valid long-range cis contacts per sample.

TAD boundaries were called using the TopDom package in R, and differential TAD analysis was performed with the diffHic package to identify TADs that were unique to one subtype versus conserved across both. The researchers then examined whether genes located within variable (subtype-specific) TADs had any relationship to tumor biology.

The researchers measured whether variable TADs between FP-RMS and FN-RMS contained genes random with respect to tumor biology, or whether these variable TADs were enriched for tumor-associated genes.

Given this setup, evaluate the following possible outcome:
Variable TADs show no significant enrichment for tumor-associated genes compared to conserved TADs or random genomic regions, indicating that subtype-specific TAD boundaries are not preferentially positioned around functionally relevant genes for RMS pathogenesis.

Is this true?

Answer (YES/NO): NO